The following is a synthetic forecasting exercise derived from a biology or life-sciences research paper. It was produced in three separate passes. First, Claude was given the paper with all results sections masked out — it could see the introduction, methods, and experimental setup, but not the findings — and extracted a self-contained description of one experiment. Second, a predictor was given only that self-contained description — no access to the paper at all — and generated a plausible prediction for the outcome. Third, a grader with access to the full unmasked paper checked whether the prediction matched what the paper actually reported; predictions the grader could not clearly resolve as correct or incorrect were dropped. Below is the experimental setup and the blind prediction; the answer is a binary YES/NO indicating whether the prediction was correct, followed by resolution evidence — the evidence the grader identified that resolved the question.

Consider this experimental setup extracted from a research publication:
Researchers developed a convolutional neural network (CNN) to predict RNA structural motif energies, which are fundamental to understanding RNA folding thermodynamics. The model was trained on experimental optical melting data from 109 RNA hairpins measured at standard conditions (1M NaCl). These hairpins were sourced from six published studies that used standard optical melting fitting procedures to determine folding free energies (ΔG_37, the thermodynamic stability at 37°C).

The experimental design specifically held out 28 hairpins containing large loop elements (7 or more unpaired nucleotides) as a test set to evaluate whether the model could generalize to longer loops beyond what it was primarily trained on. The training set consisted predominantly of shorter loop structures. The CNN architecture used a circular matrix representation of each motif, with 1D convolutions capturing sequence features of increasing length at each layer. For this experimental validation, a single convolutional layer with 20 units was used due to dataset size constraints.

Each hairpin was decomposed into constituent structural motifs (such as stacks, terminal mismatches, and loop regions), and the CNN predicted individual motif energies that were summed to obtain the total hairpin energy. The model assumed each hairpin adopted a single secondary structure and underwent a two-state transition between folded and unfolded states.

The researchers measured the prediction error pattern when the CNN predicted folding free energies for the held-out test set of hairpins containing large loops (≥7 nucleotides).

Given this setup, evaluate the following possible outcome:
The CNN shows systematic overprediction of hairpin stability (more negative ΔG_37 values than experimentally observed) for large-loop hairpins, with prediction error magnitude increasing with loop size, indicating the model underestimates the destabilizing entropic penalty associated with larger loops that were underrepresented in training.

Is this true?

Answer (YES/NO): NO